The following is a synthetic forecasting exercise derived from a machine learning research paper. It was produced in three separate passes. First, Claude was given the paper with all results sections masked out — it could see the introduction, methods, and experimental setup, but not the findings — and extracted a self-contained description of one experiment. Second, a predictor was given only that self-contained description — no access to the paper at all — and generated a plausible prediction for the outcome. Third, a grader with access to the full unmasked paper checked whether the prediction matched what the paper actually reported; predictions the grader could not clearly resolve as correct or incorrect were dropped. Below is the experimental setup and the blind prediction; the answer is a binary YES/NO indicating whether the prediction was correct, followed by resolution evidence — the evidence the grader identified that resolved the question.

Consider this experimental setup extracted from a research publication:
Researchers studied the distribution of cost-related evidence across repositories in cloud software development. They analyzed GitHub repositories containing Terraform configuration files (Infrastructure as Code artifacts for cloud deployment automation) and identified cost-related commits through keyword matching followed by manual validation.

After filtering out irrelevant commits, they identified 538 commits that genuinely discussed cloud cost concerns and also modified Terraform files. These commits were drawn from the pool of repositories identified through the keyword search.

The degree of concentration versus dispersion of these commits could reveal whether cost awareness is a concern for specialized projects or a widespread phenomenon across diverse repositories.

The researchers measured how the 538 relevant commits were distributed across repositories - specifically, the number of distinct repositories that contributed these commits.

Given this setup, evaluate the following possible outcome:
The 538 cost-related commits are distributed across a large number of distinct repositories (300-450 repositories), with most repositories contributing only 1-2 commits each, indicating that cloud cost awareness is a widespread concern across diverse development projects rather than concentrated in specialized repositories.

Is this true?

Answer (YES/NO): YES